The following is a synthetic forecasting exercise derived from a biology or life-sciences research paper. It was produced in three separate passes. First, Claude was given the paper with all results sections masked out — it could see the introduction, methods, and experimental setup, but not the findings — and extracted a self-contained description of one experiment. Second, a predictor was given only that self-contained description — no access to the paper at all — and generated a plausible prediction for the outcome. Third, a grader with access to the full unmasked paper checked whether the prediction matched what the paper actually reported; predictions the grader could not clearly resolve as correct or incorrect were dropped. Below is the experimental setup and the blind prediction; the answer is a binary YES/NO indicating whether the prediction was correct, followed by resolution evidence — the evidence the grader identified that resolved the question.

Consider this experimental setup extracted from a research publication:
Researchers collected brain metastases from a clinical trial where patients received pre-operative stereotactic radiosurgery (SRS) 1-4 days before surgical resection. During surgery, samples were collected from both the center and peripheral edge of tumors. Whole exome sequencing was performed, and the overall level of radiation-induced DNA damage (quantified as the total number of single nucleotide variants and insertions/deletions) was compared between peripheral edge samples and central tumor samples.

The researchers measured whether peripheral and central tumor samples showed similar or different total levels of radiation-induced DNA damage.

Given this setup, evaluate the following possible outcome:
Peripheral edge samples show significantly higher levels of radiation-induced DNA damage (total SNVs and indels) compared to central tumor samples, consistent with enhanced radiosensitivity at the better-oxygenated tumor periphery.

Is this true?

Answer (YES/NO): NO